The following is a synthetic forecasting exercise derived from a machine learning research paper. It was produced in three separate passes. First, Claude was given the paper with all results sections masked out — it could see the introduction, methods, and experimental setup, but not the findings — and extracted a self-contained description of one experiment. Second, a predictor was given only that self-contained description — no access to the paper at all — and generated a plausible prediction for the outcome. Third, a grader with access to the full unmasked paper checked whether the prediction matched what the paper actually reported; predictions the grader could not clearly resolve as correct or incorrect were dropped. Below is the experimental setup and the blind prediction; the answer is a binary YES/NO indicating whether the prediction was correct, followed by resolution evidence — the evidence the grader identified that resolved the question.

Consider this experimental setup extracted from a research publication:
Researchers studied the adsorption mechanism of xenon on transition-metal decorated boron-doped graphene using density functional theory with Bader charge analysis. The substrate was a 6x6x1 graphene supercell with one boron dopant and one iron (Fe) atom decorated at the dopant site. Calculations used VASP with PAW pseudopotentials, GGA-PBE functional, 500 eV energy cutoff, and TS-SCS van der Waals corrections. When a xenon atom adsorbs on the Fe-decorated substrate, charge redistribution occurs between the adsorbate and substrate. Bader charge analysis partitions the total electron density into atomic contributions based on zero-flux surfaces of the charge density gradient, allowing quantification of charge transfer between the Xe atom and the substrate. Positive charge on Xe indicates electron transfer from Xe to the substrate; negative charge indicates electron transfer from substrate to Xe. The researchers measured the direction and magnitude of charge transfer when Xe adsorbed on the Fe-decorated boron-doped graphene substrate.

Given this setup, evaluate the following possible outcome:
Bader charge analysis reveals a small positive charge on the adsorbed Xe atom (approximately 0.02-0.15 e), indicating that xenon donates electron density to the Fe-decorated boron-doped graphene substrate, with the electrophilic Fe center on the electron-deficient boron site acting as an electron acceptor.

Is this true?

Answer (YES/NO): YES